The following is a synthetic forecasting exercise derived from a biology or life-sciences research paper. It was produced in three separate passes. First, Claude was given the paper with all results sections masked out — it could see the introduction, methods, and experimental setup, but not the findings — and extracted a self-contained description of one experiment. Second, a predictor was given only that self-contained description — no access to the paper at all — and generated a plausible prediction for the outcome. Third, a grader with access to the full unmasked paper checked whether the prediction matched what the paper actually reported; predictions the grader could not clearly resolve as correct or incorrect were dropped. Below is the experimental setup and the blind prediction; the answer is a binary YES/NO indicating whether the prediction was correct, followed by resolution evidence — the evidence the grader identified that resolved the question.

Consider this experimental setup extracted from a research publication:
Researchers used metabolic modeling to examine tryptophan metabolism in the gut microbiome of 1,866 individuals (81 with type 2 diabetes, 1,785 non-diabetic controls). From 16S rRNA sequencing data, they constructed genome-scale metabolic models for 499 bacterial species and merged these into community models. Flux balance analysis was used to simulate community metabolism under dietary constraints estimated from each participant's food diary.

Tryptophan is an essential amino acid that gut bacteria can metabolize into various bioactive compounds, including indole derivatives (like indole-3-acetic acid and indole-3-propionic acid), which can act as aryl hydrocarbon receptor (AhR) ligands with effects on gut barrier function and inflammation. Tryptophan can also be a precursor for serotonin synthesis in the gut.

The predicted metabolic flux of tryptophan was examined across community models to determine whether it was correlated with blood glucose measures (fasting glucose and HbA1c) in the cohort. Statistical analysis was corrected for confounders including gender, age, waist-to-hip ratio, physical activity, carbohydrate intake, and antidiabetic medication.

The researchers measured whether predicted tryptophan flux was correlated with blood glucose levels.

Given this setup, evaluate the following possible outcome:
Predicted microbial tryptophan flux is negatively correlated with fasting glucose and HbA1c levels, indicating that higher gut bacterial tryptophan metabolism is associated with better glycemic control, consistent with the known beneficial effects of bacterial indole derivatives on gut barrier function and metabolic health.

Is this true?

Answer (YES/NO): YES